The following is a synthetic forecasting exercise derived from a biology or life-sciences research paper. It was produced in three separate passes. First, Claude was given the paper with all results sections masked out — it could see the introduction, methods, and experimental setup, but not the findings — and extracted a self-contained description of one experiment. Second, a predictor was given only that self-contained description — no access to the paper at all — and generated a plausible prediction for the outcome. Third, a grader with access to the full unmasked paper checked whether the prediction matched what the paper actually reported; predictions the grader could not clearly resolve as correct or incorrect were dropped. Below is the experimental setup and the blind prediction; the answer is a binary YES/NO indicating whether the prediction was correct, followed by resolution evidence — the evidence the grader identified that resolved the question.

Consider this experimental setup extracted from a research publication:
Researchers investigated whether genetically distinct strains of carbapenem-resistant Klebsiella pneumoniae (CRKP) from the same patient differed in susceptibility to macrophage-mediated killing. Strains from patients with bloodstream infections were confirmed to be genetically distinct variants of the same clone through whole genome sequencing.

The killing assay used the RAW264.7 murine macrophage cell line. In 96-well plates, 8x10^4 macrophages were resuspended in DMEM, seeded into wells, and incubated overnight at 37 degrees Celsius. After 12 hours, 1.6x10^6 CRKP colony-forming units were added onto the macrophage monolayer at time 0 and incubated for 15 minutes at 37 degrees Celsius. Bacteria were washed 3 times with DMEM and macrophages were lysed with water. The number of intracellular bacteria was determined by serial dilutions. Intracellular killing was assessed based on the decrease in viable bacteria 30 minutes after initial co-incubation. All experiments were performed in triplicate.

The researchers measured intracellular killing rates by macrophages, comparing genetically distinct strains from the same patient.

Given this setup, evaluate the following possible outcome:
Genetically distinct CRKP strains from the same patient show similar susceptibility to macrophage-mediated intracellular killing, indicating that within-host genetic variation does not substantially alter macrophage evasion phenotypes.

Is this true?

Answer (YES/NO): YES